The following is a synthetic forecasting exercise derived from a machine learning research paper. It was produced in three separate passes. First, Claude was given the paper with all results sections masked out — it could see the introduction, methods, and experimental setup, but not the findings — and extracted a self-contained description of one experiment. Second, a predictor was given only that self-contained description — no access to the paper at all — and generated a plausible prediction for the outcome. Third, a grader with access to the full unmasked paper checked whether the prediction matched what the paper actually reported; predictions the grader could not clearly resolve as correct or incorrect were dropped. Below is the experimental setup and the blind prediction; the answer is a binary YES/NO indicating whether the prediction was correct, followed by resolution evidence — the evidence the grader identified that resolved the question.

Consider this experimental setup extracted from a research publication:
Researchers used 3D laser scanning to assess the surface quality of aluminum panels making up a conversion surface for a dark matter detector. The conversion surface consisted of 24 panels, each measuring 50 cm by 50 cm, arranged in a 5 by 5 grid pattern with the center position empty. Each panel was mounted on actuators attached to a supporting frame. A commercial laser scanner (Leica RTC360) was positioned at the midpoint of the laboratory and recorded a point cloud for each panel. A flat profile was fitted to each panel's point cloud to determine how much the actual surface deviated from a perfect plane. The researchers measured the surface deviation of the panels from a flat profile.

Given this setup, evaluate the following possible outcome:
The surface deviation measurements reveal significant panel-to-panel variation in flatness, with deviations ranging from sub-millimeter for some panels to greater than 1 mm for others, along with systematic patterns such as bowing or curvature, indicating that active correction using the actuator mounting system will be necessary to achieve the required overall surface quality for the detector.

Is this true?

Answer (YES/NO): NO